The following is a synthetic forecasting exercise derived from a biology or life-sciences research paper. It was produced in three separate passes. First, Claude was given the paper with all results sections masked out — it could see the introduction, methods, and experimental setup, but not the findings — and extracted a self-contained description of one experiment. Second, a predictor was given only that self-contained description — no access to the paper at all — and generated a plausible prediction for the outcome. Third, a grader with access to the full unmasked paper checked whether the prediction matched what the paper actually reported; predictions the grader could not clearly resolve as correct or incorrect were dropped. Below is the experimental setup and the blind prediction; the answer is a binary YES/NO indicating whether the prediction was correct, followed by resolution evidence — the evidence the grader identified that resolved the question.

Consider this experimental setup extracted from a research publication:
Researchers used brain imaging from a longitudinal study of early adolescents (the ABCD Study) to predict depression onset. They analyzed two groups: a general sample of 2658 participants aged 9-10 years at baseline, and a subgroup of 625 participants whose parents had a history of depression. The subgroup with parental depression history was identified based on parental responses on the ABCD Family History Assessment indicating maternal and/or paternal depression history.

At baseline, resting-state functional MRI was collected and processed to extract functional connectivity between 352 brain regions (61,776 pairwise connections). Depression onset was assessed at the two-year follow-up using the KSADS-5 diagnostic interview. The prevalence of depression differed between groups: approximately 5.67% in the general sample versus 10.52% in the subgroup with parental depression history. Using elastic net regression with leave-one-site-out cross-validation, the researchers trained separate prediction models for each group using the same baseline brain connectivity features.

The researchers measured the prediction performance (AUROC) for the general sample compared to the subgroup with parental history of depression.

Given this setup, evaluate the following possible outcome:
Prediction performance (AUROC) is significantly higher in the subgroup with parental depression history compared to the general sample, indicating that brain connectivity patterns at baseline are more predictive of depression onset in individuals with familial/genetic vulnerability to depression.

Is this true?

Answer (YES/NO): YES